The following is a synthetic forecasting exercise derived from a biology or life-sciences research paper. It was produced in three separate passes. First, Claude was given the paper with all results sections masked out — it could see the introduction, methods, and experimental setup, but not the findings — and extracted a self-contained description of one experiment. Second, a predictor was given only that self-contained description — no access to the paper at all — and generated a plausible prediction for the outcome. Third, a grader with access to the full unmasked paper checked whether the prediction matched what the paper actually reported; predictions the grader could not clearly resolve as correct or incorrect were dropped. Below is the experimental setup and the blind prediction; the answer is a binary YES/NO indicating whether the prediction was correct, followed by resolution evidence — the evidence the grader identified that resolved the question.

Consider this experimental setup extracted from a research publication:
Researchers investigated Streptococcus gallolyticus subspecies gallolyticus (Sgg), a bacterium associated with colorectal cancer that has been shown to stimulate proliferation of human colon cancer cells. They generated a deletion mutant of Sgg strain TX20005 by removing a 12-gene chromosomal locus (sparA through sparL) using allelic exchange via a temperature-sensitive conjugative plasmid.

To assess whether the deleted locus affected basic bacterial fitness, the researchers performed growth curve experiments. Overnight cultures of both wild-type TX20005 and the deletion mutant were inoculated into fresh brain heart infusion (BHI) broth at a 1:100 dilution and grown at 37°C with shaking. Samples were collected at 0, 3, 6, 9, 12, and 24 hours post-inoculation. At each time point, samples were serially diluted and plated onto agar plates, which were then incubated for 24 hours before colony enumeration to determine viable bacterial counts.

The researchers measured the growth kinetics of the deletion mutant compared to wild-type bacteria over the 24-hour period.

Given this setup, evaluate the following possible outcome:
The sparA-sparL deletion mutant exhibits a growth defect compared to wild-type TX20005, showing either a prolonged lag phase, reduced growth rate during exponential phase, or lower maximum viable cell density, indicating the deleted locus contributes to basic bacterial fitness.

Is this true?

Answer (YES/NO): NO